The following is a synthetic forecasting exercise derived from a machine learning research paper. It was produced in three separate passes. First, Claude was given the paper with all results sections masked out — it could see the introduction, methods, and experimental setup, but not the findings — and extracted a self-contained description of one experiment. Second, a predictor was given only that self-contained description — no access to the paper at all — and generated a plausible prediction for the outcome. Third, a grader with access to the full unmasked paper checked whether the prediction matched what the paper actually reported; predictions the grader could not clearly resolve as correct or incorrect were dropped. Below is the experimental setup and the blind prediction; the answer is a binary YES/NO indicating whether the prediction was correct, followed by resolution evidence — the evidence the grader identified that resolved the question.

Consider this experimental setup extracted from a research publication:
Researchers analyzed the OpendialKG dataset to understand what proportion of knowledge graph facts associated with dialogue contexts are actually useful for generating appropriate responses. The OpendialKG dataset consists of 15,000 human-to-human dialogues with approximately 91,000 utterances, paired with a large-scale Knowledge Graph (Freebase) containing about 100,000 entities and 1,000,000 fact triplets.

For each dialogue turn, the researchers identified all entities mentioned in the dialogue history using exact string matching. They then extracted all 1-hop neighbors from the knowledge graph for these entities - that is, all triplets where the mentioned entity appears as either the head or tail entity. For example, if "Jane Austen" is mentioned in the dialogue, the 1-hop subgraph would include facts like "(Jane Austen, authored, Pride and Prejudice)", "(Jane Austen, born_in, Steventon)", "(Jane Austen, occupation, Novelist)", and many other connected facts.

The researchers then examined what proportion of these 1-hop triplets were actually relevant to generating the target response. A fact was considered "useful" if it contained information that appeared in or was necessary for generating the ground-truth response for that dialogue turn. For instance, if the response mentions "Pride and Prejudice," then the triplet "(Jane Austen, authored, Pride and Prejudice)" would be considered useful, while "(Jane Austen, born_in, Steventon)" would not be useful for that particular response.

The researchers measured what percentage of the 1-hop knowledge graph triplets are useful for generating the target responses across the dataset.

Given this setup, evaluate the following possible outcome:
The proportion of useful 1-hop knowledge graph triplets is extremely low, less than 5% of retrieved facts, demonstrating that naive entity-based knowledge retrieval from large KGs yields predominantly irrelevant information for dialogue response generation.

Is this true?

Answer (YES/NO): NO